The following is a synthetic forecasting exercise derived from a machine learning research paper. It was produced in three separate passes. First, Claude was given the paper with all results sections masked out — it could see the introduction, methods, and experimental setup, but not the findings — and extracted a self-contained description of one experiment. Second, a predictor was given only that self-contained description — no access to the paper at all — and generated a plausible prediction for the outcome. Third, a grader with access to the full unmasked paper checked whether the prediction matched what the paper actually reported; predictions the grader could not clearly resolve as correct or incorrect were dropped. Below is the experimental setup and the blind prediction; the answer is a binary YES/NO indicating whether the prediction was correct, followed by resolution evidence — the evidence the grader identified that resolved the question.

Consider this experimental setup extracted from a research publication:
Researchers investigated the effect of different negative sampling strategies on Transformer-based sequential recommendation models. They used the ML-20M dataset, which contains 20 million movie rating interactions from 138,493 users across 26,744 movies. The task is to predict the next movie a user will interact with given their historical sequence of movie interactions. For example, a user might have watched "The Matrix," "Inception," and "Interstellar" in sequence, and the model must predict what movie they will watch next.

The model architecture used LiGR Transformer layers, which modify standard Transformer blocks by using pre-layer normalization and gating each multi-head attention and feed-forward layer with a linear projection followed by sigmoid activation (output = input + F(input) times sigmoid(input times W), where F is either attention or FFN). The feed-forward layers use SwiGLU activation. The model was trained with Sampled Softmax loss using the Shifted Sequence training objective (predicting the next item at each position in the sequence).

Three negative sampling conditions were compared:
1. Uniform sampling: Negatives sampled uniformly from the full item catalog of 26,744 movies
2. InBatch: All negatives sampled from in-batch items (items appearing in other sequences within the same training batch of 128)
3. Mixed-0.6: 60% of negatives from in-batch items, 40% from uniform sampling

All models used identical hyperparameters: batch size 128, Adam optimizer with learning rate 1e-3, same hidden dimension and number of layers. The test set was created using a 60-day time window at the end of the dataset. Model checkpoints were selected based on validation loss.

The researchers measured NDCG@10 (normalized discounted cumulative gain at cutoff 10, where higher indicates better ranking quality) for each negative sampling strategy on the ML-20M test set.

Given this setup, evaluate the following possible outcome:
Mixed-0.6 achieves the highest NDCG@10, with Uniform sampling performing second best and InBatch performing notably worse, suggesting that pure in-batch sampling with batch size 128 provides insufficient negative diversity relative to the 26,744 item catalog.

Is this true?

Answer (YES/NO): NO